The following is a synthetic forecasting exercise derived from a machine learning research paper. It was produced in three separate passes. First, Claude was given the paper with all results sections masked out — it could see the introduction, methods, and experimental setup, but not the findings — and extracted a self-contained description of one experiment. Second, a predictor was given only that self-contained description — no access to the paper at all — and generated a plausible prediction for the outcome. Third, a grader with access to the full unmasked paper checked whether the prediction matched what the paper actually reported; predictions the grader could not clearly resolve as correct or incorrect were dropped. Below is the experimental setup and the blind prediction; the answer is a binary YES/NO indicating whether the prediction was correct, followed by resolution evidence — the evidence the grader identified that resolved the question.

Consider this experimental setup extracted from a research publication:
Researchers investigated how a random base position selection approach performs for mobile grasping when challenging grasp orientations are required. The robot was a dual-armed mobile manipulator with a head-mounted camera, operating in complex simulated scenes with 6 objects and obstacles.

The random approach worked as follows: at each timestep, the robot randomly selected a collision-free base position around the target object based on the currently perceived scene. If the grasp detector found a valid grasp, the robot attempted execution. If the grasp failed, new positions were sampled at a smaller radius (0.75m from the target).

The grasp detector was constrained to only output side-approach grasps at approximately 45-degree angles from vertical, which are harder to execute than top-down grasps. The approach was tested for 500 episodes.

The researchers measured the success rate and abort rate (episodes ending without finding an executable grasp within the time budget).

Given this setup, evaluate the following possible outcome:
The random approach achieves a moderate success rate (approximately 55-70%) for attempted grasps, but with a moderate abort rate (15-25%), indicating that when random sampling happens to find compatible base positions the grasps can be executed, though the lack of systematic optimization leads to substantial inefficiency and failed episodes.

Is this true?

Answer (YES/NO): NO